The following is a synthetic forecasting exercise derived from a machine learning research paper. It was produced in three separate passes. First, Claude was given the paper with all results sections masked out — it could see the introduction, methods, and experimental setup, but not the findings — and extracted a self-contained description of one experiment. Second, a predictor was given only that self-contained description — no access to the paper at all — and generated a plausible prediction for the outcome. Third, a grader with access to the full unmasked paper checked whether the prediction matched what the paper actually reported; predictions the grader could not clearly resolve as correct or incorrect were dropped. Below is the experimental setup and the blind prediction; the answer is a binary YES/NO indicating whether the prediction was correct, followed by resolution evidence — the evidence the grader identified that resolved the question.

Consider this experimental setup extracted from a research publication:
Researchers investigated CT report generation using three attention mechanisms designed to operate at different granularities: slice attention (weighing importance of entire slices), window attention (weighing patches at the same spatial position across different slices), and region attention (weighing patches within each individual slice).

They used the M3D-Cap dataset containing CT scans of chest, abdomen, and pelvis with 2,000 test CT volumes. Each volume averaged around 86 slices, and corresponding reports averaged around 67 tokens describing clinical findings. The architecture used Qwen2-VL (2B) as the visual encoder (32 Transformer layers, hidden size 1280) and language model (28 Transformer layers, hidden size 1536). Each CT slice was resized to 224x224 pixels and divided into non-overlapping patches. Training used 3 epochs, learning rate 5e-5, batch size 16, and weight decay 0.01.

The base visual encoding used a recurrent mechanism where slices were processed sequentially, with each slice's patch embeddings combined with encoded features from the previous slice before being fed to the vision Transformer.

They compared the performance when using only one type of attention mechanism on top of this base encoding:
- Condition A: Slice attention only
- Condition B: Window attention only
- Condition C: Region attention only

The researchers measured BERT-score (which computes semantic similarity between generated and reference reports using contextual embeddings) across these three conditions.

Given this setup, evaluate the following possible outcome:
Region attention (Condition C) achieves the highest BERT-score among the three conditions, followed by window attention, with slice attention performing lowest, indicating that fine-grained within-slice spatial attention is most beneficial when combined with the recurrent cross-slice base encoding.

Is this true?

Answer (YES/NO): NO